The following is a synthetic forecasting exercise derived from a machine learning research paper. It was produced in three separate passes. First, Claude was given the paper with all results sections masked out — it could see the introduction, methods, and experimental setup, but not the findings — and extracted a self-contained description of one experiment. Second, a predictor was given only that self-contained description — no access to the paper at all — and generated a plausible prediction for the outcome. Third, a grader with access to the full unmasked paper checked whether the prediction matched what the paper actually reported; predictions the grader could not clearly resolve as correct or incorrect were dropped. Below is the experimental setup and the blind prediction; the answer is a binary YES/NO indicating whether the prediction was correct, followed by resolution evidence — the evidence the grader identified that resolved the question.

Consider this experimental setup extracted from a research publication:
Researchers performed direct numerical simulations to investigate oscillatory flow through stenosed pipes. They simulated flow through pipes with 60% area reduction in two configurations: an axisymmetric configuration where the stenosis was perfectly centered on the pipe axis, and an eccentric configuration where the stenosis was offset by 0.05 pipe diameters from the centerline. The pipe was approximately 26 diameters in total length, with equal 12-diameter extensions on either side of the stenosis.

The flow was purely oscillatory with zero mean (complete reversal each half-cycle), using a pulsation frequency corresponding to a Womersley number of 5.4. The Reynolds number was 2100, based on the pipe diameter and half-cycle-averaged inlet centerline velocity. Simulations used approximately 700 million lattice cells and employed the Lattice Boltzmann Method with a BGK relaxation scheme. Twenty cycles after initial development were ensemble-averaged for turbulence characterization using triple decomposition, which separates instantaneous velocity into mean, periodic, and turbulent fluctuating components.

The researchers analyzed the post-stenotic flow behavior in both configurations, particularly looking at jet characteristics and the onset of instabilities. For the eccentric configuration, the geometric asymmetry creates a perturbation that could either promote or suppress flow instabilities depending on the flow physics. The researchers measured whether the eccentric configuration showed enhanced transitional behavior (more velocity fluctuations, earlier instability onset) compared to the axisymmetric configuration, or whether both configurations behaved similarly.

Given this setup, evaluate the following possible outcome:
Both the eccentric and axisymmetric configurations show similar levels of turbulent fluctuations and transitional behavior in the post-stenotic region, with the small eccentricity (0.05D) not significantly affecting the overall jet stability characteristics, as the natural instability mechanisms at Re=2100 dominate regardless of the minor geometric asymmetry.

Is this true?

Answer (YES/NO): NO